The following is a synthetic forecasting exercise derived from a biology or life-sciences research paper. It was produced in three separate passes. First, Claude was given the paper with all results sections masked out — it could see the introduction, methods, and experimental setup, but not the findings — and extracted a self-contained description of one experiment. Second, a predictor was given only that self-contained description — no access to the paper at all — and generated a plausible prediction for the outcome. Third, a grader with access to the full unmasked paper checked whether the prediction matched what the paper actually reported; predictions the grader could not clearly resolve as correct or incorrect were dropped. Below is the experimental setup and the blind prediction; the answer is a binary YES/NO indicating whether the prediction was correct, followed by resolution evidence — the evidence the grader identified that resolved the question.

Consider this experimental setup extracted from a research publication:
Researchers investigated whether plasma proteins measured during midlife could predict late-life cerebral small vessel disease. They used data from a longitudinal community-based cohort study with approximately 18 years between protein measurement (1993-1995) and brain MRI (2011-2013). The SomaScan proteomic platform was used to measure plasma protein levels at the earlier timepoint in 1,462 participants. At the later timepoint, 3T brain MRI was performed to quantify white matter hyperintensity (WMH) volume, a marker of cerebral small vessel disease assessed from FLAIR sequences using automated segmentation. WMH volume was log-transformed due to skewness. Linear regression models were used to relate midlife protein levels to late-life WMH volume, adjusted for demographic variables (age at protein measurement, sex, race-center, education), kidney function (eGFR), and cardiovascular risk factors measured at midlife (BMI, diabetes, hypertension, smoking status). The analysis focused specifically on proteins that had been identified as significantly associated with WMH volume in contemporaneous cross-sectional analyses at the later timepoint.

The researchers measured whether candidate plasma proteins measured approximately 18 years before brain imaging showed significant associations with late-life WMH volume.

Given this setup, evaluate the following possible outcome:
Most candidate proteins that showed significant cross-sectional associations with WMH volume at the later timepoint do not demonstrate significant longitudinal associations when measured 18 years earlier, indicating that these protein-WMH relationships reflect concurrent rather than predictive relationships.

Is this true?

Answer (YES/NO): YES